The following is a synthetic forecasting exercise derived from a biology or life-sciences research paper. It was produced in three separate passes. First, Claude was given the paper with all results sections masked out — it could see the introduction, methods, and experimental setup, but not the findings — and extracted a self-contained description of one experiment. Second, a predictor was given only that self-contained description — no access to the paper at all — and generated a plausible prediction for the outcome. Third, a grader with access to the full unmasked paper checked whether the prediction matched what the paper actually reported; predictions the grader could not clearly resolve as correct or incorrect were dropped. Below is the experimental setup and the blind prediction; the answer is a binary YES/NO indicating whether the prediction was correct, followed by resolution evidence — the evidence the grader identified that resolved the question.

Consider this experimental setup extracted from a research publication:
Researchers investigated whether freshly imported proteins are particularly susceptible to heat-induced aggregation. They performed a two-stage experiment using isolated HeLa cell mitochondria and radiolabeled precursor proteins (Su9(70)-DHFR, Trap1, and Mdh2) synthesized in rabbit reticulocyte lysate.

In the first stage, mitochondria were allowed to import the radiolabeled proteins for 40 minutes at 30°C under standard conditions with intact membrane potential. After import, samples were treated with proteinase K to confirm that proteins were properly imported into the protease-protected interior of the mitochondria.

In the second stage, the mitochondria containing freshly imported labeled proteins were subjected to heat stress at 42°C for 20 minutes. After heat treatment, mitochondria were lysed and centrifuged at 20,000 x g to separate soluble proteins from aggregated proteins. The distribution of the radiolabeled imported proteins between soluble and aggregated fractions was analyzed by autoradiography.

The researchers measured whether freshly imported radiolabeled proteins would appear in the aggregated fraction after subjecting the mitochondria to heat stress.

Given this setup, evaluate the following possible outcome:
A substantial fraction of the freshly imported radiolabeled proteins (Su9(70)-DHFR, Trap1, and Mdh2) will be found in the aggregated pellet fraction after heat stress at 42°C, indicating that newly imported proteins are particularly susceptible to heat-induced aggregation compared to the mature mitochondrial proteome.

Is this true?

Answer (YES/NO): YES